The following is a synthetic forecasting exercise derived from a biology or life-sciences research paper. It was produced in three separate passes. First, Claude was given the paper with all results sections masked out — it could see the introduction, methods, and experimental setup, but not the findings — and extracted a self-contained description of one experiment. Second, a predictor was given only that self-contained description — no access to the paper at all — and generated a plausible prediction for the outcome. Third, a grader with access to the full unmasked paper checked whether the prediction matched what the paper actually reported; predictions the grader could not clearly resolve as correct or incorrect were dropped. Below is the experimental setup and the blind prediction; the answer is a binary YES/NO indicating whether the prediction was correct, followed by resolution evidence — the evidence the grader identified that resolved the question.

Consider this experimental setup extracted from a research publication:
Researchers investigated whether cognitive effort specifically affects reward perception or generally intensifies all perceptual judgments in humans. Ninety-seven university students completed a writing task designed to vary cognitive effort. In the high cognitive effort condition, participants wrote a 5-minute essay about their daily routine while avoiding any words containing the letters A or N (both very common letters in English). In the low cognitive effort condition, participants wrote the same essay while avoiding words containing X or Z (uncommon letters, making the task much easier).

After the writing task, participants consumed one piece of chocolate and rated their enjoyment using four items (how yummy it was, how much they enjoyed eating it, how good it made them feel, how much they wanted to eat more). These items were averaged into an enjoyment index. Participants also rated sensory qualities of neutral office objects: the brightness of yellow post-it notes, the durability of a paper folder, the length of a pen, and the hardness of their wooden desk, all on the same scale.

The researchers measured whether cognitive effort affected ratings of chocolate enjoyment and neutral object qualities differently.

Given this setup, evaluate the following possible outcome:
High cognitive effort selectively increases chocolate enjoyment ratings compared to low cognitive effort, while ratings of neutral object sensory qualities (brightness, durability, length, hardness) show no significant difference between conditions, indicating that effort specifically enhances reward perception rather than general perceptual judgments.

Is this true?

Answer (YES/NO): YES